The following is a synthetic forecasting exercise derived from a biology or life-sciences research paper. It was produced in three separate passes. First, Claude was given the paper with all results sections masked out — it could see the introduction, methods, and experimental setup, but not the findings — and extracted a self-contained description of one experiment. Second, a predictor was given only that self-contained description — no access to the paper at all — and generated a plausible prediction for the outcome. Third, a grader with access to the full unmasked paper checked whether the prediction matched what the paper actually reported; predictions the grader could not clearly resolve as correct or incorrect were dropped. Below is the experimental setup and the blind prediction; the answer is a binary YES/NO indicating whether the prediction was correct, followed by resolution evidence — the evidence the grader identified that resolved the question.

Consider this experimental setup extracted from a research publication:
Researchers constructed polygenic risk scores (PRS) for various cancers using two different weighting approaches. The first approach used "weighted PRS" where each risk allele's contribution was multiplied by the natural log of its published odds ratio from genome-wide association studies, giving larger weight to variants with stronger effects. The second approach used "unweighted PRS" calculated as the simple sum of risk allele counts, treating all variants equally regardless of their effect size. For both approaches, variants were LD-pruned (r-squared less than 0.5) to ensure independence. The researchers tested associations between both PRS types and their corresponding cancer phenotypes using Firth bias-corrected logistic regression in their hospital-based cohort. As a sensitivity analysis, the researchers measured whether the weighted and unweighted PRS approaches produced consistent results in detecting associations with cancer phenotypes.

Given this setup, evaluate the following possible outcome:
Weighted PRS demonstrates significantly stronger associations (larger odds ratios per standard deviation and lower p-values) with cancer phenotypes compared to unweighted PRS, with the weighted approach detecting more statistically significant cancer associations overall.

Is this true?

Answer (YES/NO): NO